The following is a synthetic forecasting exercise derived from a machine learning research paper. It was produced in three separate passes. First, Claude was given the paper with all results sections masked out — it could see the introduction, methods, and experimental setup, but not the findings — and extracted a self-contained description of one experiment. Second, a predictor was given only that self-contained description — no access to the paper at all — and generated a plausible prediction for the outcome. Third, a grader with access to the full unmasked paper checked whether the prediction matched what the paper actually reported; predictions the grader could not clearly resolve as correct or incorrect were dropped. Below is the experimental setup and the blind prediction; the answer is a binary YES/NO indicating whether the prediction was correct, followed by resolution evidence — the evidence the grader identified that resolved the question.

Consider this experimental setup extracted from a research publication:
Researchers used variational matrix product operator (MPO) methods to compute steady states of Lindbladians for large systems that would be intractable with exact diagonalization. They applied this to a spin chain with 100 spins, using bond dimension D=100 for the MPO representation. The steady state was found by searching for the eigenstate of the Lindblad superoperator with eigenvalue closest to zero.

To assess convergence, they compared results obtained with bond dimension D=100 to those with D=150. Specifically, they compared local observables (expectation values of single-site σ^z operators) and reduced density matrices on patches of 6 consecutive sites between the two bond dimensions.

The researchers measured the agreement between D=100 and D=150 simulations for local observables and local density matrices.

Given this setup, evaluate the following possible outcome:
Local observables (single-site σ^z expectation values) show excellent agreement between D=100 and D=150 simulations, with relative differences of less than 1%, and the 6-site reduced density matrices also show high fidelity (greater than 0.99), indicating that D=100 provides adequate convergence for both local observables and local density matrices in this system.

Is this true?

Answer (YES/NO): YES